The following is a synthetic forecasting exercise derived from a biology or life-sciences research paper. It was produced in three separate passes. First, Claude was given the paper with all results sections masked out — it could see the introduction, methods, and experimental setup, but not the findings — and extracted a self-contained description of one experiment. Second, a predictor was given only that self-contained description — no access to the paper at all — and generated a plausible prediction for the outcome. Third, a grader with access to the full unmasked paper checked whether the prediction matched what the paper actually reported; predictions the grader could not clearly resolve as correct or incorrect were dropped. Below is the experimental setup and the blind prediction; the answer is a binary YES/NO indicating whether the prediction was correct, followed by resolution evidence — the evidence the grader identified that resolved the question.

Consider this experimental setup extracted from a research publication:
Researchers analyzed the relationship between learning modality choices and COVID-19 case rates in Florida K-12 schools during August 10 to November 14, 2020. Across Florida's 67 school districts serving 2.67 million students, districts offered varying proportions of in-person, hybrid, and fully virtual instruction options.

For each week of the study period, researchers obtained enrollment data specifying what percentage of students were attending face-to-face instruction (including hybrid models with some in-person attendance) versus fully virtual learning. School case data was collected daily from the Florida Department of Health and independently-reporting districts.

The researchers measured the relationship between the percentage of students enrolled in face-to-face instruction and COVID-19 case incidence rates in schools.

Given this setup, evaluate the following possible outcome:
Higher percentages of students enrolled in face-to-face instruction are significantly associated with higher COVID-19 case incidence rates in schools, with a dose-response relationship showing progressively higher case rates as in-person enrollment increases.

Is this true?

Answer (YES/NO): NO